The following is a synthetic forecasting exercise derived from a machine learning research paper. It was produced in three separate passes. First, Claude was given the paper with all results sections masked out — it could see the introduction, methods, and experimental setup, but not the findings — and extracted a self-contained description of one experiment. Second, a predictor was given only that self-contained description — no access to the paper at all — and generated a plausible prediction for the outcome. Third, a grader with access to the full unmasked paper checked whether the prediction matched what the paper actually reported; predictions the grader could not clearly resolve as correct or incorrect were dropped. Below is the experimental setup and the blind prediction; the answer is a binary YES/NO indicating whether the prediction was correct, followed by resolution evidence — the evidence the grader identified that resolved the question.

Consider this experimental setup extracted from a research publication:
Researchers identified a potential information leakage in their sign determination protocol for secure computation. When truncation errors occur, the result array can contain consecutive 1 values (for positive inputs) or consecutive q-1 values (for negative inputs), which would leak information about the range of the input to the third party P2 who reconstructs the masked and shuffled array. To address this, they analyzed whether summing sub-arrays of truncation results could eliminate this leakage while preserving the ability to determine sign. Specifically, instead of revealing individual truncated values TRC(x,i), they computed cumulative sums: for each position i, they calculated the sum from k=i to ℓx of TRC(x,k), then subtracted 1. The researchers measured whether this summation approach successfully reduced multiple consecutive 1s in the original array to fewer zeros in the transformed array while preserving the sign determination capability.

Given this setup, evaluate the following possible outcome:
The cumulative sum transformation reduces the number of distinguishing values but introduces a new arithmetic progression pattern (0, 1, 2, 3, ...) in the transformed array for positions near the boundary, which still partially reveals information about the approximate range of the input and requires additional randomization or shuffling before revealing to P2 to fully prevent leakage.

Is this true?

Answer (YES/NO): NO